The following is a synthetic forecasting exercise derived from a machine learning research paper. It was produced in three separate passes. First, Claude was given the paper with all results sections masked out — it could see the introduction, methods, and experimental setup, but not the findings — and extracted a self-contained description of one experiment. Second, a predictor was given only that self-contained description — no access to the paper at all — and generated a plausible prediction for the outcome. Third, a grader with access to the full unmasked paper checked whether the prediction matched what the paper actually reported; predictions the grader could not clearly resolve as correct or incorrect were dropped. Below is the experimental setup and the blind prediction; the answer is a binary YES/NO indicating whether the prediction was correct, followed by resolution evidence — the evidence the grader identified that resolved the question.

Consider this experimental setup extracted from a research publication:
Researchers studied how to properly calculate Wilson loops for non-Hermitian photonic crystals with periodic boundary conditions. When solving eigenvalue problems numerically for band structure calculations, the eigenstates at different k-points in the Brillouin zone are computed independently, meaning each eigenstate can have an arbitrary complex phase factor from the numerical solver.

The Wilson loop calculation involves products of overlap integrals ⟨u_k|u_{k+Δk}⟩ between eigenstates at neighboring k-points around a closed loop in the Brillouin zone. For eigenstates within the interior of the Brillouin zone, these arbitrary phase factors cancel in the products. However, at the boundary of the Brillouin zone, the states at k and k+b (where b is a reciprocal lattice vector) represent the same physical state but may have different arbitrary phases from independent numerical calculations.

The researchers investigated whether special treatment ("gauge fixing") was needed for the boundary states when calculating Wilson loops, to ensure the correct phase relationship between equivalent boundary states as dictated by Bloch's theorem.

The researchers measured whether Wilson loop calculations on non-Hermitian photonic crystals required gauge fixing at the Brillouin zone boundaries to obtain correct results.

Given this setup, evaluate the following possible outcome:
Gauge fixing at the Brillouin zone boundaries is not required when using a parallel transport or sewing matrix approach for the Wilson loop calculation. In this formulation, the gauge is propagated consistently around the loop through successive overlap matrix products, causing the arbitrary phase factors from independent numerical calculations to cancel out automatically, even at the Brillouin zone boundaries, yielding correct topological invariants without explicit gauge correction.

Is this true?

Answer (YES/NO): NO